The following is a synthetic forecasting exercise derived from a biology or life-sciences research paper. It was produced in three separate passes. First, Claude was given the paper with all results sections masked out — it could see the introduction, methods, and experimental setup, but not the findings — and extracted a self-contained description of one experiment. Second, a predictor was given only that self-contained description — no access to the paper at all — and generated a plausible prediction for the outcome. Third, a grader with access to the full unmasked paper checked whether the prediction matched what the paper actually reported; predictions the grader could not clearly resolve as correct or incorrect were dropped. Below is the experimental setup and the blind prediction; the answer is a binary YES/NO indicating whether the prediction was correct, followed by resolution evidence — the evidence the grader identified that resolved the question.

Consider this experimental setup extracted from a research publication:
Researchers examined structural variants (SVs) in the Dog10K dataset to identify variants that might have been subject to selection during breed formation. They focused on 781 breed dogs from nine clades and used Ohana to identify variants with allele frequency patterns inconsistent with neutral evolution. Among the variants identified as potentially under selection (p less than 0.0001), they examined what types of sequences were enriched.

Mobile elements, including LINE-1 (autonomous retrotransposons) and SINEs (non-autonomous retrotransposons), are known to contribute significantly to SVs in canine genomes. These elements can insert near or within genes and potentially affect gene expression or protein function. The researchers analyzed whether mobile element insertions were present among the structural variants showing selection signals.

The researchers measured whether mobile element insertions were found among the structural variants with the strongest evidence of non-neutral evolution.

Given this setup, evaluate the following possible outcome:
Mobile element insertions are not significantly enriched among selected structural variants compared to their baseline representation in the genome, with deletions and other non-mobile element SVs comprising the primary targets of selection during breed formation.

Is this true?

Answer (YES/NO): YES